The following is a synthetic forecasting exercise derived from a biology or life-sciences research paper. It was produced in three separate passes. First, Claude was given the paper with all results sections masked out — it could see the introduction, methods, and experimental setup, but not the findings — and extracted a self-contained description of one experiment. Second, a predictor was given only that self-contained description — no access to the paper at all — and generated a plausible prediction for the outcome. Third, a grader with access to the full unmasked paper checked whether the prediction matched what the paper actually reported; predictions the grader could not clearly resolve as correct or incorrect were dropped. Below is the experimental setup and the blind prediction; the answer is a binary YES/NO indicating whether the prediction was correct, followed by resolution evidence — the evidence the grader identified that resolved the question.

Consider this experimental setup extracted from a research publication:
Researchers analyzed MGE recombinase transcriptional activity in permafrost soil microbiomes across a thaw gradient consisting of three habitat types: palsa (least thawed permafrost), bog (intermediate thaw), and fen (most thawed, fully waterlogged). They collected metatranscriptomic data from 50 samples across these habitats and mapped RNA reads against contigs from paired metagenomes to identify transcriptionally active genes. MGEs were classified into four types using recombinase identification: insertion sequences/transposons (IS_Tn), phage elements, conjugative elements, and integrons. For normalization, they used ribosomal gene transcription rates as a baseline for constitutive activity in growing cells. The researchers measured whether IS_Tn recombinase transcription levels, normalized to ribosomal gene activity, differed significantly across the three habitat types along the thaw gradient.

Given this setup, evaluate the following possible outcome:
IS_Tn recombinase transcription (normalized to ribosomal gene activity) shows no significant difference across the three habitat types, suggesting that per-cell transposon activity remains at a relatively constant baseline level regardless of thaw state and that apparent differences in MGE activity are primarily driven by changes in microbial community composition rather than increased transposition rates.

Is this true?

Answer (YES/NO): NO